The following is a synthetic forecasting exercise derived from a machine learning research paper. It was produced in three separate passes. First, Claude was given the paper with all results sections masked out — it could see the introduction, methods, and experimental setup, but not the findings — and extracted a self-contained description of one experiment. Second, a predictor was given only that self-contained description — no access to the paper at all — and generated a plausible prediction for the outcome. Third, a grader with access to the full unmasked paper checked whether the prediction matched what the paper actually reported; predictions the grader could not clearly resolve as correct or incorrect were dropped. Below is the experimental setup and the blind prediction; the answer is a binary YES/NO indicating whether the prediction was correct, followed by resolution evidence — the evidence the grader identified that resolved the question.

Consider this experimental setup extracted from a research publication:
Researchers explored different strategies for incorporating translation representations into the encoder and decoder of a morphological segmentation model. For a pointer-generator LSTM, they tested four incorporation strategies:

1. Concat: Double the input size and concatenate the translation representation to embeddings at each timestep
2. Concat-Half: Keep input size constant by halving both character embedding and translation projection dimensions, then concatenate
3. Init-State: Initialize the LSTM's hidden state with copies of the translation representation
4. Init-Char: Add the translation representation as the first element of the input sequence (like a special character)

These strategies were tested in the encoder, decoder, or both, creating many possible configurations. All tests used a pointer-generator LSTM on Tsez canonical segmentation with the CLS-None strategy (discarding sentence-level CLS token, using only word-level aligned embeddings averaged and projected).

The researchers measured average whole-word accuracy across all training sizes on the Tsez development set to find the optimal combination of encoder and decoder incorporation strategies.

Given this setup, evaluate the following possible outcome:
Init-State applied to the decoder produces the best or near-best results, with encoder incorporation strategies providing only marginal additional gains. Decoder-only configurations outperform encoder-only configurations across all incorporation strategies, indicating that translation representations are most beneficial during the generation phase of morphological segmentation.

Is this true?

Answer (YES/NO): NO